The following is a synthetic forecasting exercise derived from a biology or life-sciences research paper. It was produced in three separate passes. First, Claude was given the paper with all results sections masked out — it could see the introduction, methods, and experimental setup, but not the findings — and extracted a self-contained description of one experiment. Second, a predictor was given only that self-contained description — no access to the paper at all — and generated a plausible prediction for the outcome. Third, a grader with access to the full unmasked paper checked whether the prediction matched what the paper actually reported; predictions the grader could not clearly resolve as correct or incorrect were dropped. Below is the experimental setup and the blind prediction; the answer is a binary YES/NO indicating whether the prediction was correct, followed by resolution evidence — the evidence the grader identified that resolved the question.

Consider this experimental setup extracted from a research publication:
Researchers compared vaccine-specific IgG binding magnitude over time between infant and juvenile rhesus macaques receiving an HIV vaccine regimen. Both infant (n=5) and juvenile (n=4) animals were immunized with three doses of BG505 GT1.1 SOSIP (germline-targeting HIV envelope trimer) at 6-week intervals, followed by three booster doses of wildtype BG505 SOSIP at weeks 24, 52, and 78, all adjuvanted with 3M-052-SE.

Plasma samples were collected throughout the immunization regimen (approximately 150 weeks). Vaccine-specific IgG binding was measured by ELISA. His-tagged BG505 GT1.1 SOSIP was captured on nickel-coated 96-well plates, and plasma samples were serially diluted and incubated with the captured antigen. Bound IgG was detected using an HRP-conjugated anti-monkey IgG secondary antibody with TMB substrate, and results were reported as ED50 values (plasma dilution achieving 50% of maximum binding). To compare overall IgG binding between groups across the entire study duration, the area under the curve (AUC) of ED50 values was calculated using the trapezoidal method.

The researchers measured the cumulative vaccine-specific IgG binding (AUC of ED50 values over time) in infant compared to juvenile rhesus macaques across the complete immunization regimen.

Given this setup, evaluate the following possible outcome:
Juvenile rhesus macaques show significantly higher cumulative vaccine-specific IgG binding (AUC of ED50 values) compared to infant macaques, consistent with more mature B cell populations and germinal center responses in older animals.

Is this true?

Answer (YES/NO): NO